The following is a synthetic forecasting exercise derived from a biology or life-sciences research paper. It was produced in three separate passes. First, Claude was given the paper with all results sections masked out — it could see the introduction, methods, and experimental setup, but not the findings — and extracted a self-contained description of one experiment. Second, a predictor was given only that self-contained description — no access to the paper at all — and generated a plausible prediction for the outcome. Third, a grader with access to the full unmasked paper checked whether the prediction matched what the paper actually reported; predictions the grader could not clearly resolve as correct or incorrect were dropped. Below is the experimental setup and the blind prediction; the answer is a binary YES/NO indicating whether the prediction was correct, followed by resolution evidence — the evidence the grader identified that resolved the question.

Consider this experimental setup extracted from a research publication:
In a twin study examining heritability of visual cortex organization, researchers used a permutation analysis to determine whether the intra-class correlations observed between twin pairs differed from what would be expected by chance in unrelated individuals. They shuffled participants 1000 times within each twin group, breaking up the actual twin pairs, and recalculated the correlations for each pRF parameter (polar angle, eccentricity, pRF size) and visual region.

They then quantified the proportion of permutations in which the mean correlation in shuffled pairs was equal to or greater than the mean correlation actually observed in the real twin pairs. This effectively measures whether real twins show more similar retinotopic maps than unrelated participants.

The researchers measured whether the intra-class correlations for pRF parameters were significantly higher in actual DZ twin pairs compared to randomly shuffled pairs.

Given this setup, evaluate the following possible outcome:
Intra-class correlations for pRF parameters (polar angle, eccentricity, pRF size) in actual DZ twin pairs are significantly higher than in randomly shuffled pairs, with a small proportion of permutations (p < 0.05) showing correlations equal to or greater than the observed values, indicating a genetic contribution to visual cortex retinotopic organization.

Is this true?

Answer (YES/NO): NO